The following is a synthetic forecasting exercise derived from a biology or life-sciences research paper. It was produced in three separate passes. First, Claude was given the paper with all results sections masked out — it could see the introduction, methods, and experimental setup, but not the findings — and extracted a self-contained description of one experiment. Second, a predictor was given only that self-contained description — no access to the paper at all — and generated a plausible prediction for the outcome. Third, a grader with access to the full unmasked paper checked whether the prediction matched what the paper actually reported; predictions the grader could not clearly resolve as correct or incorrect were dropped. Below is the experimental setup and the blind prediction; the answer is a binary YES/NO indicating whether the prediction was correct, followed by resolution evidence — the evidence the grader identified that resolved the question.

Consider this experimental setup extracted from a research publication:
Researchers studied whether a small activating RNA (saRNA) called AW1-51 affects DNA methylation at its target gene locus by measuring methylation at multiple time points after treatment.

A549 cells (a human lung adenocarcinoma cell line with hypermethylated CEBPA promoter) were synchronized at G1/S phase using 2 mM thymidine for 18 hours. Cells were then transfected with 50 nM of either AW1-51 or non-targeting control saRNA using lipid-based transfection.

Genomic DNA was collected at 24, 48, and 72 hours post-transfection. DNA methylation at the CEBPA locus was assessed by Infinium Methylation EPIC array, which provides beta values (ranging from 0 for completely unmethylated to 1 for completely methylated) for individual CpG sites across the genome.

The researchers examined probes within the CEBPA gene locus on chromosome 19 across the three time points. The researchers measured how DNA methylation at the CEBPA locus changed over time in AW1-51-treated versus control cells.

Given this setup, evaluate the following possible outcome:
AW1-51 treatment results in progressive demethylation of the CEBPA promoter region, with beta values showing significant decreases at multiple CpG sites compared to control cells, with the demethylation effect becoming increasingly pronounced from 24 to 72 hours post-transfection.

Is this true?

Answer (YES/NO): NO